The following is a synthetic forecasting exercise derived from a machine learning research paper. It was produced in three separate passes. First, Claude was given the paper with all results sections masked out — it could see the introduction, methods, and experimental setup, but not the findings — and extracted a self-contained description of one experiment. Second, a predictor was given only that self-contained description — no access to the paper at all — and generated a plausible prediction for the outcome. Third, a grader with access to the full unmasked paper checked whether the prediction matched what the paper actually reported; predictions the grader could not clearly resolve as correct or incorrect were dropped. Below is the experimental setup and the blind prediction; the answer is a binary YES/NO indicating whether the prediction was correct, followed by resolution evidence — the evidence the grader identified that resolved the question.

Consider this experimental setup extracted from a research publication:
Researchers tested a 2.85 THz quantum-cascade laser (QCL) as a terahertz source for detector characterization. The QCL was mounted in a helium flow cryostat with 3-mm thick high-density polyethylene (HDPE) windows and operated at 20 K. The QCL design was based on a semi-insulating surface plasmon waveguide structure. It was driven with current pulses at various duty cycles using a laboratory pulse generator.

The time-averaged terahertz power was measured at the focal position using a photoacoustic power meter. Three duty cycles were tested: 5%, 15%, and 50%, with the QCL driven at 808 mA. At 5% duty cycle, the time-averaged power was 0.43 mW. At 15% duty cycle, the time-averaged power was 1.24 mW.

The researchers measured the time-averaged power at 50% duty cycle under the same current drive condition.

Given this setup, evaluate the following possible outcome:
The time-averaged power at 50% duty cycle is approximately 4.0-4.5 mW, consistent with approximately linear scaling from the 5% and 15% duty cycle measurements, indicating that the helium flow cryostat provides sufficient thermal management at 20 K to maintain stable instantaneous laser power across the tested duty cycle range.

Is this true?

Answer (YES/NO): NO